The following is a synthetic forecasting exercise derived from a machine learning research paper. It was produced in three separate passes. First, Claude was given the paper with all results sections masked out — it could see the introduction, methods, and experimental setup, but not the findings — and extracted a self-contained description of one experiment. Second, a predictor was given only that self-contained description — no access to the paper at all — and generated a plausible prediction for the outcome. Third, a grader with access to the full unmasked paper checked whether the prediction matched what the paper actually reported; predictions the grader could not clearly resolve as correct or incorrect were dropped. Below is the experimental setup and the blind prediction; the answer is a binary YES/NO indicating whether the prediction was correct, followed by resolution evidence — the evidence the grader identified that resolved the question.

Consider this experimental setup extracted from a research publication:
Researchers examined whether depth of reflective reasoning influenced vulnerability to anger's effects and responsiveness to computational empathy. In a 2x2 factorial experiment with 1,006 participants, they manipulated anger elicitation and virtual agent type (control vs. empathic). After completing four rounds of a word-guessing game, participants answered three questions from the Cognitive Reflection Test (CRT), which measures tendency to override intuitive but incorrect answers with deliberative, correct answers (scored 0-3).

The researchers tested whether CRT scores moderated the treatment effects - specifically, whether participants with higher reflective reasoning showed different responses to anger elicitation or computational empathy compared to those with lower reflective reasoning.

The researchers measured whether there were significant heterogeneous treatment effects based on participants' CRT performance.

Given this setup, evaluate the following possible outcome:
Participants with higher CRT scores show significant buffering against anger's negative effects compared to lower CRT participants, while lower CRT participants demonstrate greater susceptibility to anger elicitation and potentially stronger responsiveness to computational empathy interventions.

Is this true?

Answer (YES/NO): NO